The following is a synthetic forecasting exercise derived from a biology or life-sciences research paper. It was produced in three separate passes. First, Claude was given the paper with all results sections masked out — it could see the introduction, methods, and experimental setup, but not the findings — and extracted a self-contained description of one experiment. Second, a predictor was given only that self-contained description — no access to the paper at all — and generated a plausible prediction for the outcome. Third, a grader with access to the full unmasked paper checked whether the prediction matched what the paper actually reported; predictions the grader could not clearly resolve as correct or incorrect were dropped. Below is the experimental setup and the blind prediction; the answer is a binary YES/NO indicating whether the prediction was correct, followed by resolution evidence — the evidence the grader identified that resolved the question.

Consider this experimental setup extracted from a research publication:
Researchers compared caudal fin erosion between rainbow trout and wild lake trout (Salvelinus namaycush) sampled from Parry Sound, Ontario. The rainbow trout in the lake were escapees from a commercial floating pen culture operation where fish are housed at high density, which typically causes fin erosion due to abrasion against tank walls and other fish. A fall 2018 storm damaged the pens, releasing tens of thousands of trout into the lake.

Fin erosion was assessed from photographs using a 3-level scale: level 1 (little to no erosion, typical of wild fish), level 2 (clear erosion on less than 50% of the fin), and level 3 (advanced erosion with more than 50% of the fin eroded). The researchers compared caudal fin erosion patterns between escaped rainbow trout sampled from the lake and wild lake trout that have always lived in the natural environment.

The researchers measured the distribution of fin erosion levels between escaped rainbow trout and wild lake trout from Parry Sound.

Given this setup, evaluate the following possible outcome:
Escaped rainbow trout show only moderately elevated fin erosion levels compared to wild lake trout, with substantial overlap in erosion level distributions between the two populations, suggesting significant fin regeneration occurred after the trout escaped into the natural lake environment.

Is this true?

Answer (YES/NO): NO